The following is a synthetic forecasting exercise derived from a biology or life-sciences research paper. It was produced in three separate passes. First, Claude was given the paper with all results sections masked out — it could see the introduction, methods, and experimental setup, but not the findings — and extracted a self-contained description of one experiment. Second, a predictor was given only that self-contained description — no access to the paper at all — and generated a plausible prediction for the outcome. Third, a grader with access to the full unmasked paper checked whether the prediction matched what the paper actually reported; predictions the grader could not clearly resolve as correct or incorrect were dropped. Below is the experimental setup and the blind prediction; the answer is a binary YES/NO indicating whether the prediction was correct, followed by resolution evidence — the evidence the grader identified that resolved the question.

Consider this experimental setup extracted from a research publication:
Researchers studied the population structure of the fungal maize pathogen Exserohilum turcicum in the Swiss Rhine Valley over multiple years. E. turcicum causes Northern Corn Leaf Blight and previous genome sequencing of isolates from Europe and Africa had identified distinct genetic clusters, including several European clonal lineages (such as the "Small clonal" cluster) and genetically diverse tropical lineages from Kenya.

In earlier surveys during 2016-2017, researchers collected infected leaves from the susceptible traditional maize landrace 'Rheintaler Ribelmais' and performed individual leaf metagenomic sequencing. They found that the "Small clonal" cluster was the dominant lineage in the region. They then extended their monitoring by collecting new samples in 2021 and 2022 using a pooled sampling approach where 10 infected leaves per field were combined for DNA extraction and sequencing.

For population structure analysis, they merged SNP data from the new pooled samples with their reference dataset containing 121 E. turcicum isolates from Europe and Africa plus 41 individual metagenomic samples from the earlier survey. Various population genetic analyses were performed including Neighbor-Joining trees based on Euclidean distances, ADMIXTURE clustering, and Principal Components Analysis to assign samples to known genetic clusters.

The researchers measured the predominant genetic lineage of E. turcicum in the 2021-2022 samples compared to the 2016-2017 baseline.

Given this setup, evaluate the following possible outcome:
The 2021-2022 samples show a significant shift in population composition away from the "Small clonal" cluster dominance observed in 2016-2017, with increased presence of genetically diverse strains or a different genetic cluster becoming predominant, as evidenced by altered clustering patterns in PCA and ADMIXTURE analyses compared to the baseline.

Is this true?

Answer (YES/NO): YES